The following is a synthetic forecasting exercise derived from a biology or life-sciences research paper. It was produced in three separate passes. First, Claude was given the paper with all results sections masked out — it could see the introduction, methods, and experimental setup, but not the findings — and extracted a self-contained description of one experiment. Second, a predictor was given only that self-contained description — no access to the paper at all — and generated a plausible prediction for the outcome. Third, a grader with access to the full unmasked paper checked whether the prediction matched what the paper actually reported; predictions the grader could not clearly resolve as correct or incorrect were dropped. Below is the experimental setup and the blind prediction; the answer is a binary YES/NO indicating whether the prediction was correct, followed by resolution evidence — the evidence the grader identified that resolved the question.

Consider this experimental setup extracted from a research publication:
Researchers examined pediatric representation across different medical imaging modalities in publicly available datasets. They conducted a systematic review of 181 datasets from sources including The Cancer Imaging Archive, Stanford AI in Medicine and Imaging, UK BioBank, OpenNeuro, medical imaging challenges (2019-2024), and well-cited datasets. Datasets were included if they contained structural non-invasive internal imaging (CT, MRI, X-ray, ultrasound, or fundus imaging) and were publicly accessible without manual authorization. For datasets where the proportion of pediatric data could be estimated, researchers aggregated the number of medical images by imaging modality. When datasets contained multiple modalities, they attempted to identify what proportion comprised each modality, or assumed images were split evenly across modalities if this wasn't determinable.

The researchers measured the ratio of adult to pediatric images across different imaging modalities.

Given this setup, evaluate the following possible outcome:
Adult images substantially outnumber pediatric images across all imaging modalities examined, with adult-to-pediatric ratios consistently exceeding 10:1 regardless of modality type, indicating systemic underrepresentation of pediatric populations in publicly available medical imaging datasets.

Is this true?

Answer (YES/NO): NO